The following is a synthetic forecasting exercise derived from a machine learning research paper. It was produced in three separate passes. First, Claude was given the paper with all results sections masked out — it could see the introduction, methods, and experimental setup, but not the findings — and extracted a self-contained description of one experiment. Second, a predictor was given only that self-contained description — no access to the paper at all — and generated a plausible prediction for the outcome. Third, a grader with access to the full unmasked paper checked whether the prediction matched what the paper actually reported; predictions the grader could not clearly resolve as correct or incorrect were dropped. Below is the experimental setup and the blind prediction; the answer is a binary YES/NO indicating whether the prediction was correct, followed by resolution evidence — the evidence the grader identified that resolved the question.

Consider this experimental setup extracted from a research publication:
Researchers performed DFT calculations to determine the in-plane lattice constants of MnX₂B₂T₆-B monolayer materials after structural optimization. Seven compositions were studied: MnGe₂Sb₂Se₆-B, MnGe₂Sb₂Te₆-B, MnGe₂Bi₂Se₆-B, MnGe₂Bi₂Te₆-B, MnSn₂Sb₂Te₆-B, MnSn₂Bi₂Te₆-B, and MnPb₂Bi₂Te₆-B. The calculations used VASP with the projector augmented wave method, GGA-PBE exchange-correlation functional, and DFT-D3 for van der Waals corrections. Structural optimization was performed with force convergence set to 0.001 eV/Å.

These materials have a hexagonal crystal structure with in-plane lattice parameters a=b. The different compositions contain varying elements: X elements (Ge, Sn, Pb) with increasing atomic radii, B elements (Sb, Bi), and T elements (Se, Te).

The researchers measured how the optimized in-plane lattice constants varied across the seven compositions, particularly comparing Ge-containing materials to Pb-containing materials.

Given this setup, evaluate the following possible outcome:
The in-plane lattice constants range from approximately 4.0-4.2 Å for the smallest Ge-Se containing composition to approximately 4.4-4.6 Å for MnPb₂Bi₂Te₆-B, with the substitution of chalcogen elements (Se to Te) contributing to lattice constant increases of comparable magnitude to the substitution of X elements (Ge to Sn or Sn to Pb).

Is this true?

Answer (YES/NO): NO